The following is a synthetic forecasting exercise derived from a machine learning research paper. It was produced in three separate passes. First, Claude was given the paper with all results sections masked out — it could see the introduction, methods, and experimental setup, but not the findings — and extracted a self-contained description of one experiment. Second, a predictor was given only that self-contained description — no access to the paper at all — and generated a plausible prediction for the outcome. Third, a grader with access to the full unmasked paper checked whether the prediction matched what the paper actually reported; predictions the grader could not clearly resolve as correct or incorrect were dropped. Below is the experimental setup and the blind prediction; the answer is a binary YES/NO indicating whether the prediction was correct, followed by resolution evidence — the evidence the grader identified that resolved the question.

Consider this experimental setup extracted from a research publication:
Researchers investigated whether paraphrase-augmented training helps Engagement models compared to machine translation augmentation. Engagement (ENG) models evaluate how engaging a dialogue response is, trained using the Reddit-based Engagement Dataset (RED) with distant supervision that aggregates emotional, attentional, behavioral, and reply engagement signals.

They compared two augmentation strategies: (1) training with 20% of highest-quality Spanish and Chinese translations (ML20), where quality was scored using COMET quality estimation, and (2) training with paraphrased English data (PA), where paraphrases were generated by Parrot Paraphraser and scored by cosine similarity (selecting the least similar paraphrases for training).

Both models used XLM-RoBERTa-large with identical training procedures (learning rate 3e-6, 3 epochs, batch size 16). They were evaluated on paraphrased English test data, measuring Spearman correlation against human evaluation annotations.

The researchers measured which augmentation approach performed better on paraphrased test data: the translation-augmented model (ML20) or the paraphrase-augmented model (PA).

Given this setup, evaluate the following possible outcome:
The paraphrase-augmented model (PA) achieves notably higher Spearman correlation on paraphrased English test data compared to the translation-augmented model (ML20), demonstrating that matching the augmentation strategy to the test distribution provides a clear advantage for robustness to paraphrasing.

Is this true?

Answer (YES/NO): NO